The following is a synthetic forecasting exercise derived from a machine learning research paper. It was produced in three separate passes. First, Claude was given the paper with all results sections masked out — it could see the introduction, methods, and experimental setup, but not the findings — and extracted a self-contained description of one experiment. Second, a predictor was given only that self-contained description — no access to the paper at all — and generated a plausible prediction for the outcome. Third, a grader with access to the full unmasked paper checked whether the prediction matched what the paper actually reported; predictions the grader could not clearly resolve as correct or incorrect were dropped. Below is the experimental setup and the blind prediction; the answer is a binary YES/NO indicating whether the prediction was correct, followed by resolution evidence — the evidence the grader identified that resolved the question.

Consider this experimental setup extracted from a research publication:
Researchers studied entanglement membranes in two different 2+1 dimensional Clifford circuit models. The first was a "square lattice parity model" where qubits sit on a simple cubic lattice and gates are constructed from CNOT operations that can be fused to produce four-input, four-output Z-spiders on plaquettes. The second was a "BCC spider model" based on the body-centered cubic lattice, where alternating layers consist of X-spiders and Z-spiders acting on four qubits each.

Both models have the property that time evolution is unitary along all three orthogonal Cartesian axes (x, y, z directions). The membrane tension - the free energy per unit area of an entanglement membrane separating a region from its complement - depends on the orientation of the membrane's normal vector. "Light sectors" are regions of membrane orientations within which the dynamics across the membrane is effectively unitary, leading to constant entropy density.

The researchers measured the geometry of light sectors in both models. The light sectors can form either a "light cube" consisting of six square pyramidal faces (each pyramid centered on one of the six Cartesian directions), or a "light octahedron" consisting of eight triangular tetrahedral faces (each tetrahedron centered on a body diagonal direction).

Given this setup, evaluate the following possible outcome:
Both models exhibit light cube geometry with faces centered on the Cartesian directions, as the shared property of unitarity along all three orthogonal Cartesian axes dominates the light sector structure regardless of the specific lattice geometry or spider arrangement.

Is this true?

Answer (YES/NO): NO